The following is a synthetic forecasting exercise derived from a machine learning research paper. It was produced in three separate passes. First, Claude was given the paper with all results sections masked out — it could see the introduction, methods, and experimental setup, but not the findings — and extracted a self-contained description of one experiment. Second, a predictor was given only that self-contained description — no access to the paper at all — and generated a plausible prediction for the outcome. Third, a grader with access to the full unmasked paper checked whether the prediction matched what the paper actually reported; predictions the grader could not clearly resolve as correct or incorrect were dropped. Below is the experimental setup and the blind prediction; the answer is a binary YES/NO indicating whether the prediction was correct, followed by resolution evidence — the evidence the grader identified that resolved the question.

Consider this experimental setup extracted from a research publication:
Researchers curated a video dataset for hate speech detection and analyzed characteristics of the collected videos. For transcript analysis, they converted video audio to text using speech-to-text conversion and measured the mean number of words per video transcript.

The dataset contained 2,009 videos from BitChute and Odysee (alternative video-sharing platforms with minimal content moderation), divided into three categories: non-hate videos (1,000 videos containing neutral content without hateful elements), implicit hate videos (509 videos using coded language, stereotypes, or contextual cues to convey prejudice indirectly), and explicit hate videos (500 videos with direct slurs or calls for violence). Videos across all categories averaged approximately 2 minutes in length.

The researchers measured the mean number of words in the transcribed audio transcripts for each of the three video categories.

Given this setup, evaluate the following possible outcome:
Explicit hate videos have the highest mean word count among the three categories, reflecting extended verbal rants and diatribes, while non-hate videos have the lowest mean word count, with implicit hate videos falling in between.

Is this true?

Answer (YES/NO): NO